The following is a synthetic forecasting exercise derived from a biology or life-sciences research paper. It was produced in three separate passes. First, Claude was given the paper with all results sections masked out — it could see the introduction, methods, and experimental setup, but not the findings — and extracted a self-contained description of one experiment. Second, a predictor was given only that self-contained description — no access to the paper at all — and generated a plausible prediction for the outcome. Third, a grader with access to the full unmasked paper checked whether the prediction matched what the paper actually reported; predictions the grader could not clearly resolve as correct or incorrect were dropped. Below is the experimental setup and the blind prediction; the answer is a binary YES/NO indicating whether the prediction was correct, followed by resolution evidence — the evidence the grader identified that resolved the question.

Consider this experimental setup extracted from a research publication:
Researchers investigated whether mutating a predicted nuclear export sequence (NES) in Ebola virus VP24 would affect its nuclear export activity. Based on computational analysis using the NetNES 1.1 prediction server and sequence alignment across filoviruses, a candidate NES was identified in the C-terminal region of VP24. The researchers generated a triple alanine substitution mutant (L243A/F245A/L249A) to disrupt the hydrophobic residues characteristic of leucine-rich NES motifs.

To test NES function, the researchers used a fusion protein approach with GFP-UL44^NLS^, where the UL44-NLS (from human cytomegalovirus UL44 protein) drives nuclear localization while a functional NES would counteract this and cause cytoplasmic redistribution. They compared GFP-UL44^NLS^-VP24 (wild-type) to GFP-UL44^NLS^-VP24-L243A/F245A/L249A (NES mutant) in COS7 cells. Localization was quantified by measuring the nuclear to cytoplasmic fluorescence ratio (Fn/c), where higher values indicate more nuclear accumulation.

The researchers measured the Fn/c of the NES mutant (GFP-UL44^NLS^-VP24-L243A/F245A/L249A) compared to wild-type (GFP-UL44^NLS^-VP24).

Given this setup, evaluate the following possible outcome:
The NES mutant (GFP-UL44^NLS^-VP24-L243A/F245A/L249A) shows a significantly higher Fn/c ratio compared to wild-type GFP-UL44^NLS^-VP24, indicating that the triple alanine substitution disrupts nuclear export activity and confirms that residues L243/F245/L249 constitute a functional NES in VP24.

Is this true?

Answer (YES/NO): YES